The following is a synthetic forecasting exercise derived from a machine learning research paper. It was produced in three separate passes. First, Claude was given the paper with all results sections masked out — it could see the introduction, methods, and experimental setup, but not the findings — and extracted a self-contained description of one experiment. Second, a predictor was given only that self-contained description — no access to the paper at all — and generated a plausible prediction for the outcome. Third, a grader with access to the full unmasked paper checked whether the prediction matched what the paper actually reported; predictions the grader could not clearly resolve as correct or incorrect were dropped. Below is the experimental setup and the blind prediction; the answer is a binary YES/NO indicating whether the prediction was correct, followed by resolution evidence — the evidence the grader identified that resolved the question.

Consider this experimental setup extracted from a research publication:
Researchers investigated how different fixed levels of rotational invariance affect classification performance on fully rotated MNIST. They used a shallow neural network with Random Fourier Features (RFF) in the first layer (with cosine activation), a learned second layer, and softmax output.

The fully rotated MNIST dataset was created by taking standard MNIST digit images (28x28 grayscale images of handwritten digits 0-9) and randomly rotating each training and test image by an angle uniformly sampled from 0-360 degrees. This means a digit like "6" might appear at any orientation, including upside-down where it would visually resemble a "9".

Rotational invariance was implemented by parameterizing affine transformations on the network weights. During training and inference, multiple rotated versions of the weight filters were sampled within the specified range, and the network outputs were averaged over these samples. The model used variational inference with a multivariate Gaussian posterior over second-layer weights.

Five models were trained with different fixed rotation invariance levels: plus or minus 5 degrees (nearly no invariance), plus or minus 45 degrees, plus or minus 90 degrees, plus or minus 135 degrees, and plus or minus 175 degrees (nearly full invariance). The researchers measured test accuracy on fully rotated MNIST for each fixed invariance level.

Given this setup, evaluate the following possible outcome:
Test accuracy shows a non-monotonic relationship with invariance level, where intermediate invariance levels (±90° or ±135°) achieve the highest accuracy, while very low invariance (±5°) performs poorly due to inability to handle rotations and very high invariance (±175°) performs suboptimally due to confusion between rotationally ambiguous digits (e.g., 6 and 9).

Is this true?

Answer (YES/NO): NO